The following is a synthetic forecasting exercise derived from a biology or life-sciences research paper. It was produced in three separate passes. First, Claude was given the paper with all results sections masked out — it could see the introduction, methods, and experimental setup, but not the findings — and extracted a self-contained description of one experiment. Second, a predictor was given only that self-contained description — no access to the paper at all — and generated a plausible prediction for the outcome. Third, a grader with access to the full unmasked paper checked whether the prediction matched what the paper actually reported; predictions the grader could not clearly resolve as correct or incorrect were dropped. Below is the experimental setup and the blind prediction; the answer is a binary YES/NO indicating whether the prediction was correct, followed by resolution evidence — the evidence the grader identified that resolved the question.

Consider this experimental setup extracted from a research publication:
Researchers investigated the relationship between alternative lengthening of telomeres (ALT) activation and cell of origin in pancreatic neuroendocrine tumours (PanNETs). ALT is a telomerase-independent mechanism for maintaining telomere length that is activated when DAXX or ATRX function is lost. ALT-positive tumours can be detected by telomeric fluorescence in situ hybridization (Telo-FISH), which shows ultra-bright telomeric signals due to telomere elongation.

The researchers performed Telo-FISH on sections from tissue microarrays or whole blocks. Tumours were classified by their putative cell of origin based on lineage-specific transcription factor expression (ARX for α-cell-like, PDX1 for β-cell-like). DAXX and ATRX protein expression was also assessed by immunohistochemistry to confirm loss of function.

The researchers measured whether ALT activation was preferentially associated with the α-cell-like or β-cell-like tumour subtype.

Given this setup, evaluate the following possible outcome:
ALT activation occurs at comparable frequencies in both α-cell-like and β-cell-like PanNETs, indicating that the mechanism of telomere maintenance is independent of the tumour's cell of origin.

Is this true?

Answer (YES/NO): NO